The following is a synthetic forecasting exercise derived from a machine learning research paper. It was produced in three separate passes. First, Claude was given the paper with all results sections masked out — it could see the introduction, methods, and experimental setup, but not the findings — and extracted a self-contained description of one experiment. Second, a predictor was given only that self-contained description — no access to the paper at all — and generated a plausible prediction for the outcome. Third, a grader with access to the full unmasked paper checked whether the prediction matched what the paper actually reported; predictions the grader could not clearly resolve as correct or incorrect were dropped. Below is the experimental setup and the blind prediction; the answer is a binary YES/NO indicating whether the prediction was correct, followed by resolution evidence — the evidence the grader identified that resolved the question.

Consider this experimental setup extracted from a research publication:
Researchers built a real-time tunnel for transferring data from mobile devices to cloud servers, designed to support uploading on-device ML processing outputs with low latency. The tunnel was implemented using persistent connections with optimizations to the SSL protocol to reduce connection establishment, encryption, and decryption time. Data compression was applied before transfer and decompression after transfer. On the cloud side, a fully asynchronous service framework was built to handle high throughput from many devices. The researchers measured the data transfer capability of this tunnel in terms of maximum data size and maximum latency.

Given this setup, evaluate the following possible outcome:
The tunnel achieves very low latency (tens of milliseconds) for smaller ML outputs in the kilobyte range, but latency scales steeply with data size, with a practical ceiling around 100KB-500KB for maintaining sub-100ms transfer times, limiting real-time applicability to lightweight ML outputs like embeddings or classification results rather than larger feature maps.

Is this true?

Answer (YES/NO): NO